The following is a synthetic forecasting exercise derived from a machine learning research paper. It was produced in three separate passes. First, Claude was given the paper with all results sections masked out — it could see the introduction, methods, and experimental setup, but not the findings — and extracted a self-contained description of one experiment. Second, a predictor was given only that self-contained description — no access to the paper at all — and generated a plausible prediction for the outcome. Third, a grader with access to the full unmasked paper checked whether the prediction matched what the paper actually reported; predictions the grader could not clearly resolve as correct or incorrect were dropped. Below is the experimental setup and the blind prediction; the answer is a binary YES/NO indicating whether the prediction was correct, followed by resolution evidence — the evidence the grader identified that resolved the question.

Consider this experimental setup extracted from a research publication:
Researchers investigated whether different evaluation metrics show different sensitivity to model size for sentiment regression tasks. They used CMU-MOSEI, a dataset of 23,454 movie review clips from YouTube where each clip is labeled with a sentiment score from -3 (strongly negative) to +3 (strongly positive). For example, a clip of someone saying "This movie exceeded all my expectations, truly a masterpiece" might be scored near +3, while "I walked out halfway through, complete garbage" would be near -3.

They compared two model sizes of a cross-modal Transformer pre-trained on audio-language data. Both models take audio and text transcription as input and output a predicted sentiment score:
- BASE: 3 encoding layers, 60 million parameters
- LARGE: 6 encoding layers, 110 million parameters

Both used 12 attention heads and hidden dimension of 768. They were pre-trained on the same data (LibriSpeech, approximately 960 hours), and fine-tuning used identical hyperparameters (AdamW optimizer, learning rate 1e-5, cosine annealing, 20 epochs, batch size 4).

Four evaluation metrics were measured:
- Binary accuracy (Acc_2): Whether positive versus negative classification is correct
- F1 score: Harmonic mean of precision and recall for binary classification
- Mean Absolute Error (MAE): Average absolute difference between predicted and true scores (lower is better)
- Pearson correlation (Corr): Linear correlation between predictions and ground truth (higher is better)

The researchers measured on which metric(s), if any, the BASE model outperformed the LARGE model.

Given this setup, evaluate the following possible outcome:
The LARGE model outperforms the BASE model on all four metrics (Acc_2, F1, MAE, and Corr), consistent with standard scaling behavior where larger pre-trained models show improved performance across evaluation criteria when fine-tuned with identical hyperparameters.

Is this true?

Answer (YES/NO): NO